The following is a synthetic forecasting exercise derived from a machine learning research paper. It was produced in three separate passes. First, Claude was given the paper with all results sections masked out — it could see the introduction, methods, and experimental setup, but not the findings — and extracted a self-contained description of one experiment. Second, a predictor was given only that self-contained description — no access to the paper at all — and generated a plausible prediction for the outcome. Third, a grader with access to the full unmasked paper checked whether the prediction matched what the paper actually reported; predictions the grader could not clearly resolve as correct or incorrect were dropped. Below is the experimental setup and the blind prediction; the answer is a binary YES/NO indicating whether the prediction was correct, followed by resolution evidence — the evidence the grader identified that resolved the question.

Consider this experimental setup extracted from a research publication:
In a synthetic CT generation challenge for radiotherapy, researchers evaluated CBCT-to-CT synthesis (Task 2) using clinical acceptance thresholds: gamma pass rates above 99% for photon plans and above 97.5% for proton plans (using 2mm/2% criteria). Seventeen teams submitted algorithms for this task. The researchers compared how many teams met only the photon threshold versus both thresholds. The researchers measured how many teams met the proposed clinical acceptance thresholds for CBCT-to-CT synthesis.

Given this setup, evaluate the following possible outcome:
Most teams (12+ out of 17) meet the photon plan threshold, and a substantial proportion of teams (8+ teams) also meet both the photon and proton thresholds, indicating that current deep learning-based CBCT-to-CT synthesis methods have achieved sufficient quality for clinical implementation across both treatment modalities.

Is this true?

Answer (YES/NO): NO